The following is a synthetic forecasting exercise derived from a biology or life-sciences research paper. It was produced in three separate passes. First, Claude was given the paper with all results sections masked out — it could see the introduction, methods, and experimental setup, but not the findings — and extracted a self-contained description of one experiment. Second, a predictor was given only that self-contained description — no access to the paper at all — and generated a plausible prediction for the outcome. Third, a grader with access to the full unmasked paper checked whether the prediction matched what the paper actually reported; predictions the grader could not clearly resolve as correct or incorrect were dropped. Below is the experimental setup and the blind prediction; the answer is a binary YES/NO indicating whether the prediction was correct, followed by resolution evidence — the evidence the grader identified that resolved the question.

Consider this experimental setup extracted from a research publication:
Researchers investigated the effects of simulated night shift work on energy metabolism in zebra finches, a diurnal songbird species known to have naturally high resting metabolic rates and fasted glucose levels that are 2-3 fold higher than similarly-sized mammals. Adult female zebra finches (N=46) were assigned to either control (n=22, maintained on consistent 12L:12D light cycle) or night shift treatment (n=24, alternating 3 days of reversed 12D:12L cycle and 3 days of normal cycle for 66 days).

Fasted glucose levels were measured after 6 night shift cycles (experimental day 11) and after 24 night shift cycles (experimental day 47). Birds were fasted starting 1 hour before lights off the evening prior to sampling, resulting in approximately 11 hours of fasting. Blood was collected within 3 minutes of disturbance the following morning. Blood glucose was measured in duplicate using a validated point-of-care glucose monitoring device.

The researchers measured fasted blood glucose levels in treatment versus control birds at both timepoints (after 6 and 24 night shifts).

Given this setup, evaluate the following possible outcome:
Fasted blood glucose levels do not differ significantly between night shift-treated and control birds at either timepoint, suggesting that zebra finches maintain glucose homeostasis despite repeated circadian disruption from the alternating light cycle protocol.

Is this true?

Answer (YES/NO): YES